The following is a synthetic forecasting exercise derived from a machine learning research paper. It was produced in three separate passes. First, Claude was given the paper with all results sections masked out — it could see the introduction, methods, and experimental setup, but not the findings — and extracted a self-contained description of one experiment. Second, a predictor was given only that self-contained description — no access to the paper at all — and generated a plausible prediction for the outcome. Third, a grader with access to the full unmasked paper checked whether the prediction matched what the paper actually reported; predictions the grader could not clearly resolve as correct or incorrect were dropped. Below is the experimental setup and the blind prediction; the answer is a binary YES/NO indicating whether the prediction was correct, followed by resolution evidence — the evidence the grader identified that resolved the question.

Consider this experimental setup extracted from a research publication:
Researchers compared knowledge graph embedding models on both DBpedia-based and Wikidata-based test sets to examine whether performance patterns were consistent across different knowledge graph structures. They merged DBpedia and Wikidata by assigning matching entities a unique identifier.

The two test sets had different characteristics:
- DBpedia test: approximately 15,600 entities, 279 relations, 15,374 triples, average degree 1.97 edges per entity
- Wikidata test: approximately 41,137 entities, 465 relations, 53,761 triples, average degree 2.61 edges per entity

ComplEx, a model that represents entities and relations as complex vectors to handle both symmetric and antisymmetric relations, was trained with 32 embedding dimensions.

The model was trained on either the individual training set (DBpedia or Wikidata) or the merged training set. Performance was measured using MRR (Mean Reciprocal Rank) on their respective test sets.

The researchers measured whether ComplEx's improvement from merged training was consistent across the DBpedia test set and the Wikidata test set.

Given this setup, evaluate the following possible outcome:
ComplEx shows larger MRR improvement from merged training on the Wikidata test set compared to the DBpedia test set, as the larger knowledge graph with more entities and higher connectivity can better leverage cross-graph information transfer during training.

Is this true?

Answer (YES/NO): YES